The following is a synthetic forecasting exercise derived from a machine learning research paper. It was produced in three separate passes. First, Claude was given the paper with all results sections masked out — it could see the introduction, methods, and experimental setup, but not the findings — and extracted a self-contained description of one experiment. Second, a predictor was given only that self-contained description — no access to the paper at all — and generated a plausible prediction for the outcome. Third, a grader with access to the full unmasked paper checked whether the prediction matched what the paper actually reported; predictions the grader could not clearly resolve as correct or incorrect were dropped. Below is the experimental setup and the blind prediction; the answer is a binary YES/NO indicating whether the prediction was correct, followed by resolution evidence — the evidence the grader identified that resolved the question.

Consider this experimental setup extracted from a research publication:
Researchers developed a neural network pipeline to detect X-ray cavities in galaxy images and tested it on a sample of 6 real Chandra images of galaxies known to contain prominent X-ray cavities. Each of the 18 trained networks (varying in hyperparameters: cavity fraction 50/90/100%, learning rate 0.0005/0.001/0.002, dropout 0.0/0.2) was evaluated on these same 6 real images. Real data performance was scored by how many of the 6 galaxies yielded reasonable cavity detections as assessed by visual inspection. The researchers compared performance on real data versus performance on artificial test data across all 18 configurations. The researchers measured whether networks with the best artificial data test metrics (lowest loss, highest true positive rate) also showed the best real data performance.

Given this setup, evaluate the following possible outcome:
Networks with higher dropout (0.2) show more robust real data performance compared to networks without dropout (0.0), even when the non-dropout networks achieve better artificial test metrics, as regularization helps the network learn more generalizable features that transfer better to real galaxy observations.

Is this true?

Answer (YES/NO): NO